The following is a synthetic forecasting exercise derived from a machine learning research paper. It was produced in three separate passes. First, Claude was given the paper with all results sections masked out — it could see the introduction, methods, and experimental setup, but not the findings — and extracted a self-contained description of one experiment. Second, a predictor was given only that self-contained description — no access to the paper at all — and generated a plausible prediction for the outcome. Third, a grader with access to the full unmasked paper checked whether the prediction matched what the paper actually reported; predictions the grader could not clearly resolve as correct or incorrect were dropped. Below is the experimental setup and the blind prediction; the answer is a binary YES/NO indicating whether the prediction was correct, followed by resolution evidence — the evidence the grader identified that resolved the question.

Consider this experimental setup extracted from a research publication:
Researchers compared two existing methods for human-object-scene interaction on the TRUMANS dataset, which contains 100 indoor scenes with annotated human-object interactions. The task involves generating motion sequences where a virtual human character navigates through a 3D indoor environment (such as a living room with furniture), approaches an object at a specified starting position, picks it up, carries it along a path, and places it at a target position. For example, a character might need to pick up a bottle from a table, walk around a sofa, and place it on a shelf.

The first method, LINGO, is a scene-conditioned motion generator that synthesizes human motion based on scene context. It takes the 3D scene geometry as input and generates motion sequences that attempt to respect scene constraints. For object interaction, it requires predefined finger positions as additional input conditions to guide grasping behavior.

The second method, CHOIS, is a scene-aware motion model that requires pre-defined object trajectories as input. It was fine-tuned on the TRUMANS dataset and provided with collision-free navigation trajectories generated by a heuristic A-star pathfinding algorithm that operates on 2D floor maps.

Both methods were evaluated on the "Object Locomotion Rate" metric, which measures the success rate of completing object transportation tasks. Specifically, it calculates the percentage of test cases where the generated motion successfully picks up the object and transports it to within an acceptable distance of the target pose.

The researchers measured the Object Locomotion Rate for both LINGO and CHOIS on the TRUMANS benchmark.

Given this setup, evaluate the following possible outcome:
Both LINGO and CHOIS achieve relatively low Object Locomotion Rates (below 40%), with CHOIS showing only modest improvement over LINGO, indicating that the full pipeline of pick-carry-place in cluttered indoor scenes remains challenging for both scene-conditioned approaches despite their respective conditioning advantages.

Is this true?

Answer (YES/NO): NO